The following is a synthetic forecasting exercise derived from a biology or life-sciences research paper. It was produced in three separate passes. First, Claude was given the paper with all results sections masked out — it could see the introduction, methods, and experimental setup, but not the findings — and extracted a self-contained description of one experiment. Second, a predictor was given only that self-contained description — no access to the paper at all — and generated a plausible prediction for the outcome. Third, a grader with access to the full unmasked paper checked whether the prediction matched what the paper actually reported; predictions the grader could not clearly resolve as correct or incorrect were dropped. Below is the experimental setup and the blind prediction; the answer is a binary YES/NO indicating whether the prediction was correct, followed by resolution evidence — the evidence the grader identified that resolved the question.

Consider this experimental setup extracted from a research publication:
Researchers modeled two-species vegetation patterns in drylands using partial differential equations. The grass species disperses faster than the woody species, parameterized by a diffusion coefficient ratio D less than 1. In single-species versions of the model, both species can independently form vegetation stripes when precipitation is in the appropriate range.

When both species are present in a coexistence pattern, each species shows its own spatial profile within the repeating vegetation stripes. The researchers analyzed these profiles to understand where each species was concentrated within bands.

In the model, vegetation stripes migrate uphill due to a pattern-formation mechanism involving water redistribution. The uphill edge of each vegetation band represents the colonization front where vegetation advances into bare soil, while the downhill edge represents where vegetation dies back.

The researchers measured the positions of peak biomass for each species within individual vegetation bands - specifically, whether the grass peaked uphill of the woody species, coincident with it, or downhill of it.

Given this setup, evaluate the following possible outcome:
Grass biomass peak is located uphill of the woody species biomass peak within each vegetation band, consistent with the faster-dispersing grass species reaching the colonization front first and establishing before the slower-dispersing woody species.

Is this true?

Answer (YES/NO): YES